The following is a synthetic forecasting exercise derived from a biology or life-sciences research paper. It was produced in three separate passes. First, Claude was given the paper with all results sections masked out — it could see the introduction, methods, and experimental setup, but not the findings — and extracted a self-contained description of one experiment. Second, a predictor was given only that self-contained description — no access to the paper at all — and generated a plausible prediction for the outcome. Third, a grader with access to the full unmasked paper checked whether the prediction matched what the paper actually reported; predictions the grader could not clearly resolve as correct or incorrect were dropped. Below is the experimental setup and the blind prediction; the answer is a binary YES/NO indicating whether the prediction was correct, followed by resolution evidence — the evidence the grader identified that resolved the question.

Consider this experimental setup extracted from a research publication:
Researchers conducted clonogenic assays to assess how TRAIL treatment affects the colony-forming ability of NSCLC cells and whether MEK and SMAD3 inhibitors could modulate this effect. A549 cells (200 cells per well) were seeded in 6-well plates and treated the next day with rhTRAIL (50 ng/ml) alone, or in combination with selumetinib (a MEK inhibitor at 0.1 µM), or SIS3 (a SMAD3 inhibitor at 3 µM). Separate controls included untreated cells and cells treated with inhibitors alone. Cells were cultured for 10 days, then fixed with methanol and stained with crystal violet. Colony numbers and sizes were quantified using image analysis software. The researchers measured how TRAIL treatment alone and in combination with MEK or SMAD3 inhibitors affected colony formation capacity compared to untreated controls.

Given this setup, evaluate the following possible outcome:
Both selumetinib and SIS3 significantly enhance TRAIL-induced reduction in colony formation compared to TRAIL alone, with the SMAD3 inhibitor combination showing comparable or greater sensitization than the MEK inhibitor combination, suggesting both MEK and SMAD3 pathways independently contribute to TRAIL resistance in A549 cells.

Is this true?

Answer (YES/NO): NO